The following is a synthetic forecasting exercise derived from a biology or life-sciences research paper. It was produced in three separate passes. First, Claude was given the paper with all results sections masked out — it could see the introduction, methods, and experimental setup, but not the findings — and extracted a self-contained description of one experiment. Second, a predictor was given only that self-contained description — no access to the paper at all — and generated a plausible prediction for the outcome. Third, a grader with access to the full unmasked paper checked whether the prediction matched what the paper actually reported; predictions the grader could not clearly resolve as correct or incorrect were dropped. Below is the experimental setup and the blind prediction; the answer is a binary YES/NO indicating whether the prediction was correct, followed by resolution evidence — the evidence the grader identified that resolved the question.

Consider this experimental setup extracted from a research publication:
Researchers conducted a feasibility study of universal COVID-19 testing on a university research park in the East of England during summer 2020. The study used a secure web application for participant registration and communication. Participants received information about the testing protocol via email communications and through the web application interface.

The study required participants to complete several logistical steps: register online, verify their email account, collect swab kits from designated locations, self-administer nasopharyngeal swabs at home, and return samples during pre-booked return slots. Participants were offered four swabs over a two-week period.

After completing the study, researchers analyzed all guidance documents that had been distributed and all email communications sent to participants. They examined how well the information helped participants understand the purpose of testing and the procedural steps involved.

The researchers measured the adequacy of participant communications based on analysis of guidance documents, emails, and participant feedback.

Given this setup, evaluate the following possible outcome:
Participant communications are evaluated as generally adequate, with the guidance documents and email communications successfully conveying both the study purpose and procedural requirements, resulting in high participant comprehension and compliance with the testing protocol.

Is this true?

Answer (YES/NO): NO